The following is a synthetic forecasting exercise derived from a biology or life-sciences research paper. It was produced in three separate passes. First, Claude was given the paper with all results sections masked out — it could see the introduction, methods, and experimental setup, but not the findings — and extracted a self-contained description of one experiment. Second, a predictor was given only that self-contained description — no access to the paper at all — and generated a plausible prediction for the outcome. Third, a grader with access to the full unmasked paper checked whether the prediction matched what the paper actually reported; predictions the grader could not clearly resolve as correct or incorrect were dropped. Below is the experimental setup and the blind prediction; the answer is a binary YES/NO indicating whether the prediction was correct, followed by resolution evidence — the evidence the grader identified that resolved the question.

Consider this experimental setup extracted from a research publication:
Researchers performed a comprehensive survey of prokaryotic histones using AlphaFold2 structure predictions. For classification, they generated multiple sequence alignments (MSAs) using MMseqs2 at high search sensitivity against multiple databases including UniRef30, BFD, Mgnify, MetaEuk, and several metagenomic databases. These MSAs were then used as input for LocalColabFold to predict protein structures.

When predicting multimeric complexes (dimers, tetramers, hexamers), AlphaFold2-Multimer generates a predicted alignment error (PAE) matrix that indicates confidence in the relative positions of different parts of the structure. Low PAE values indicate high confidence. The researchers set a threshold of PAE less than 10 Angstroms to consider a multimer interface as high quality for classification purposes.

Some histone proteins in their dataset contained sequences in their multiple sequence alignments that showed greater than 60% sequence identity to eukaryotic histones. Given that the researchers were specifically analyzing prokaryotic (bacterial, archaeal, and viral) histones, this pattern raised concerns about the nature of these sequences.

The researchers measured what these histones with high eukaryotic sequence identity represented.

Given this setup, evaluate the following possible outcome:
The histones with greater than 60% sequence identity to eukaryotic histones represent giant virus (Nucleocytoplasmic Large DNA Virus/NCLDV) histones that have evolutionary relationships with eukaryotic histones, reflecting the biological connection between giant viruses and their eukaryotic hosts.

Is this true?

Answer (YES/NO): NO